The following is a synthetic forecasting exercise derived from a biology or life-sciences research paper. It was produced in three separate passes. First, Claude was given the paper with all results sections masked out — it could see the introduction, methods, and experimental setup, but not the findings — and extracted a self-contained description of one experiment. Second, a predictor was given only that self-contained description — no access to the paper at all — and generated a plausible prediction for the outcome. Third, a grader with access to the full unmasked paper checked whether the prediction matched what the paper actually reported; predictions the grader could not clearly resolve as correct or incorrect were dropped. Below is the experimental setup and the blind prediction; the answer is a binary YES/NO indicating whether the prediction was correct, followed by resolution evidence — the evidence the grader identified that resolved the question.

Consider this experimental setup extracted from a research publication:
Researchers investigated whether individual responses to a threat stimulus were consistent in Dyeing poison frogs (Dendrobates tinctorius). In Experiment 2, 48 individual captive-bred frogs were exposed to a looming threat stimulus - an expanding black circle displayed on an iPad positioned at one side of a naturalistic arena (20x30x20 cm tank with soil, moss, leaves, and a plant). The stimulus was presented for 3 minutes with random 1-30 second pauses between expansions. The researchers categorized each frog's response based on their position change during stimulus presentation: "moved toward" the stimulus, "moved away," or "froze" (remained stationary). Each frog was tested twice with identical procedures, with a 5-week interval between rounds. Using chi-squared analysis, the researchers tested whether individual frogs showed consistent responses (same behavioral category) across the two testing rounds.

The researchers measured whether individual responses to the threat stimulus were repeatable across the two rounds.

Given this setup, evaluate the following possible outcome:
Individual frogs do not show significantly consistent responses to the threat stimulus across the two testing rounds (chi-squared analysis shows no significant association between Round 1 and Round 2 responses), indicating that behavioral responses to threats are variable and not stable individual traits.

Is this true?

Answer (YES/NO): YES